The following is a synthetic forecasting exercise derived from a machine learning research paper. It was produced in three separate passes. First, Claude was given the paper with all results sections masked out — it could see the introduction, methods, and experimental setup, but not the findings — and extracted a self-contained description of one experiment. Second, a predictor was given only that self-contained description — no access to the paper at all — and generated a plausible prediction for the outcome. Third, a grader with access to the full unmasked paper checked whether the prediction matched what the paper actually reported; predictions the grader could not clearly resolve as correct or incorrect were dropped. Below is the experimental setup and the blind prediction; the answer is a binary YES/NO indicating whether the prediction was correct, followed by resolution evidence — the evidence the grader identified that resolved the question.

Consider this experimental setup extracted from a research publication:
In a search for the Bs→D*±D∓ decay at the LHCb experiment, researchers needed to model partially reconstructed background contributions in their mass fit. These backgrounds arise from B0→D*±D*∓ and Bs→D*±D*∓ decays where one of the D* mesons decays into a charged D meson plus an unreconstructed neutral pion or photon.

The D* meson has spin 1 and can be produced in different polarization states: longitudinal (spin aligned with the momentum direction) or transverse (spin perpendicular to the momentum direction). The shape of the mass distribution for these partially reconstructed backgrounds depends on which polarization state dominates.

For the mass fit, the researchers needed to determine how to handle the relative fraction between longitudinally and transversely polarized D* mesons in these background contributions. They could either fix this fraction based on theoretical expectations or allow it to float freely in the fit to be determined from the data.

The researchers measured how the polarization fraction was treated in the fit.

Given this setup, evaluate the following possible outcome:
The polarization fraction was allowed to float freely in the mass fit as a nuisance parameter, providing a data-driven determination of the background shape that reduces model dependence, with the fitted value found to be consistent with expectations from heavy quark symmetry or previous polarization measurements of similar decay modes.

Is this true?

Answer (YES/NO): NO